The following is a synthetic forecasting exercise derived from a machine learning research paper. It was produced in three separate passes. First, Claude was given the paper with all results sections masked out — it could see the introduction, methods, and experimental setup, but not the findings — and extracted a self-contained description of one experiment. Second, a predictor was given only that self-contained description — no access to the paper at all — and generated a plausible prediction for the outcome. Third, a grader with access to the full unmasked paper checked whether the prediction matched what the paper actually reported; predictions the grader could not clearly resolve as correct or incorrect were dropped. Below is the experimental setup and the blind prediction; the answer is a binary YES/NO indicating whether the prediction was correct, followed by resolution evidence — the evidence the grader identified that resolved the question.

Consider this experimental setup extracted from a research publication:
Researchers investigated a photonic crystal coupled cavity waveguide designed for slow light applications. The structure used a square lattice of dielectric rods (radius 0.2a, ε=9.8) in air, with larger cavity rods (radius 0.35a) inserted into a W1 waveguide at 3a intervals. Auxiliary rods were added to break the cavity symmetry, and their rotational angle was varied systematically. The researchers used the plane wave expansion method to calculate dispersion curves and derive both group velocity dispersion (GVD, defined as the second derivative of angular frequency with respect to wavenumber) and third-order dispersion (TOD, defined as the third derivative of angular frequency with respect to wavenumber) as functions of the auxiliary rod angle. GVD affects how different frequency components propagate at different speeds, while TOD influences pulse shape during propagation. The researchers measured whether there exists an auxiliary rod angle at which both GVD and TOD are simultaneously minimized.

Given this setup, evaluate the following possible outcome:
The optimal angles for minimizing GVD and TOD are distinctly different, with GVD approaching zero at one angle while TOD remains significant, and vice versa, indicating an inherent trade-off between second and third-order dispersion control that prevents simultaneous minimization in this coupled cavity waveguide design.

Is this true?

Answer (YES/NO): NO